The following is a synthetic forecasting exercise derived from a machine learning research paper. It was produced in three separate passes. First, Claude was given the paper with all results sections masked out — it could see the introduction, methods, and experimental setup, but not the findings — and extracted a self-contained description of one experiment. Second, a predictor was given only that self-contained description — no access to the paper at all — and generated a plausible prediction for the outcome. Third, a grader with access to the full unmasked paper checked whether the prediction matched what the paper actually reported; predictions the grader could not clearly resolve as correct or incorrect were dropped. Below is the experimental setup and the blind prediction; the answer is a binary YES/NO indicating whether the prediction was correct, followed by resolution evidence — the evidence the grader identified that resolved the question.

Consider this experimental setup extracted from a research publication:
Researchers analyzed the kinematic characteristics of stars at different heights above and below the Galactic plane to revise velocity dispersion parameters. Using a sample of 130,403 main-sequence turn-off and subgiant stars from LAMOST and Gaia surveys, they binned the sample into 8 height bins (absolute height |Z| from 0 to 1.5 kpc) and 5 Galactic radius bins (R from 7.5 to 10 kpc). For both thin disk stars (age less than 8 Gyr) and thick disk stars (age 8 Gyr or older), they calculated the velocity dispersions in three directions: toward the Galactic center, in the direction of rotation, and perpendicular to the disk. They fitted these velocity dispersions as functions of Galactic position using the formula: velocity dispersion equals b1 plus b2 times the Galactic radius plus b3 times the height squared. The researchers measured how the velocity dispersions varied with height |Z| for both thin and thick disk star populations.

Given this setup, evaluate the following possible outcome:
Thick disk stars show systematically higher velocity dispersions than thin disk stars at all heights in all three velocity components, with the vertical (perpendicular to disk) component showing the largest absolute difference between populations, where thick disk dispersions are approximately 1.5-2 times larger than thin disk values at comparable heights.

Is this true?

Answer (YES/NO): YES